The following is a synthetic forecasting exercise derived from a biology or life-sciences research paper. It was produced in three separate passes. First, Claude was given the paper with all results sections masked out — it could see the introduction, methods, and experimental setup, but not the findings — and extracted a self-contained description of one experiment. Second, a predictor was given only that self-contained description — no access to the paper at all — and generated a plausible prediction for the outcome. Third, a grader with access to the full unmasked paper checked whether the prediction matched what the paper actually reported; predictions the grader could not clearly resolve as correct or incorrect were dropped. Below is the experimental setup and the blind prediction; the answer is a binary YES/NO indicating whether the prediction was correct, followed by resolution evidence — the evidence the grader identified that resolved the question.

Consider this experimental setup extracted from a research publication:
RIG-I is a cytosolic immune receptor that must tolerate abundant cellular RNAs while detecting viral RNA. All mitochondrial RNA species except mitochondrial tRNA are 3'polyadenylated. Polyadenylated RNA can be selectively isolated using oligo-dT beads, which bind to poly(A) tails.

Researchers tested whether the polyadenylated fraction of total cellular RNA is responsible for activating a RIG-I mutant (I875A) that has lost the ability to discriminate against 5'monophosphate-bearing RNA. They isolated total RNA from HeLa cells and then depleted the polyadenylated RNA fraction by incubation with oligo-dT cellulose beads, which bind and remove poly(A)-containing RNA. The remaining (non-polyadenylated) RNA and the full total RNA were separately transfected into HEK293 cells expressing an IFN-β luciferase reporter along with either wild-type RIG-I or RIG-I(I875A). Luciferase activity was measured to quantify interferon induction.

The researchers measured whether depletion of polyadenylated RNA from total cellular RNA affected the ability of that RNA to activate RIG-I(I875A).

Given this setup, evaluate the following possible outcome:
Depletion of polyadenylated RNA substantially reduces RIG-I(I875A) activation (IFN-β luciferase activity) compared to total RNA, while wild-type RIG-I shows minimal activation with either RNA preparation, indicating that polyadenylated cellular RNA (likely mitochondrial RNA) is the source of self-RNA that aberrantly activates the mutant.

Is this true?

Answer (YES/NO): YES